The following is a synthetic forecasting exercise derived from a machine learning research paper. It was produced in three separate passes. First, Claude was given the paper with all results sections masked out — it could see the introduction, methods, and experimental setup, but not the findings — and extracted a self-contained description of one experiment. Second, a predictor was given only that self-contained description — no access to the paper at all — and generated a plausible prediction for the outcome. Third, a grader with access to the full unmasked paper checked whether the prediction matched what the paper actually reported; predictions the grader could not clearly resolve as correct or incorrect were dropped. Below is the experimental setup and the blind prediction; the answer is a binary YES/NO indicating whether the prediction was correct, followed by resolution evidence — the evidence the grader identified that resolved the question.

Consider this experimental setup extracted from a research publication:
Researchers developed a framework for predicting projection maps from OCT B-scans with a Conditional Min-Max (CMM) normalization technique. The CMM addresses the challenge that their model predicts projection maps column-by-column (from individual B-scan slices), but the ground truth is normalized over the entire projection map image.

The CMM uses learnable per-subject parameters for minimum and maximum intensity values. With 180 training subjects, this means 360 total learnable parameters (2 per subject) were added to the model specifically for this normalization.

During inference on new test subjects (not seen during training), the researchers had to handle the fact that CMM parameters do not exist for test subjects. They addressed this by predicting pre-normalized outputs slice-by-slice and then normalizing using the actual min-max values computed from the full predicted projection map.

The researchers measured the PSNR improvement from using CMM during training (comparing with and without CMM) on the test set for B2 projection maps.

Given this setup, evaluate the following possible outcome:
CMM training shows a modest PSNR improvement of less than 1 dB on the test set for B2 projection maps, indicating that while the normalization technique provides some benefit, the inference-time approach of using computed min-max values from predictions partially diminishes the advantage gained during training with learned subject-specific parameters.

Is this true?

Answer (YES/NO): YES